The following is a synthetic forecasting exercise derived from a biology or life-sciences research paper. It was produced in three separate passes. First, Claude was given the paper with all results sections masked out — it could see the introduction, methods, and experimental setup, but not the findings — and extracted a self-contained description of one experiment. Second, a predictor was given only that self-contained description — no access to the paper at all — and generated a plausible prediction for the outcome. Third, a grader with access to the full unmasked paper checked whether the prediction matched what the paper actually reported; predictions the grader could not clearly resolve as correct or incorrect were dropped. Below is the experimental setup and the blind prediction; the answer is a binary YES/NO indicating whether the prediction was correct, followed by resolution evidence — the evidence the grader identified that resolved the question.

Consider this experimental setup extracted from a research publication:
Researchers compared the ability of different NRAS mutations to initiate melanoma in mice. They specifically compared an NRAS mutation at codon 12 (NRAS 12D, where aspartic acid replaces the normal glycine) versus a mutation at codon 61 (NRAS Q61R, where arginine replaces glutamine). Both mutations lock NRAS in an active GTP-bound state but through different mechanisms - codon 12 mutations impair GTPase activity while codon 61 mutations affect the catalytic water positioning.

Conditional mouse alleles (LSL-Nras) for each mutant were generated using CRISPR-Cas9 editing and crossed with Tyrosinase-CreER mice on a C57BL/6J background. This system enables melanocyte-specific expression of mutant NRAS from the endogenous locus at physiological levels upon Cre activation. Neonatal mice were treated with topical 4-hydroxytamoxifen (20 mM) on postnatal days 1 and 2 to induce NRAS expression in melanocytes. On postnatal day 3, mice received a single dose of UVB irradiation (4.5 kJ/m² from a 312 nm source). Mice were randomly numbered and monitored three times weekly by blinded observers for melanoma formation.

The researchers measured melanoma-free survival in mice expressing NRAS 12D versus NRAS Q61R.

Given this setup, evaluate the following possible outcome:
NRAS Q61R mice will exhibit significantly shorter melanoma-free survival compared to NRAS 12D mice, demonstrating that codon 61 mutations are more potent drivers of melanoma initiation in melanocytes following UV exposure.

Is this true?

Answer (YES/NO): YES